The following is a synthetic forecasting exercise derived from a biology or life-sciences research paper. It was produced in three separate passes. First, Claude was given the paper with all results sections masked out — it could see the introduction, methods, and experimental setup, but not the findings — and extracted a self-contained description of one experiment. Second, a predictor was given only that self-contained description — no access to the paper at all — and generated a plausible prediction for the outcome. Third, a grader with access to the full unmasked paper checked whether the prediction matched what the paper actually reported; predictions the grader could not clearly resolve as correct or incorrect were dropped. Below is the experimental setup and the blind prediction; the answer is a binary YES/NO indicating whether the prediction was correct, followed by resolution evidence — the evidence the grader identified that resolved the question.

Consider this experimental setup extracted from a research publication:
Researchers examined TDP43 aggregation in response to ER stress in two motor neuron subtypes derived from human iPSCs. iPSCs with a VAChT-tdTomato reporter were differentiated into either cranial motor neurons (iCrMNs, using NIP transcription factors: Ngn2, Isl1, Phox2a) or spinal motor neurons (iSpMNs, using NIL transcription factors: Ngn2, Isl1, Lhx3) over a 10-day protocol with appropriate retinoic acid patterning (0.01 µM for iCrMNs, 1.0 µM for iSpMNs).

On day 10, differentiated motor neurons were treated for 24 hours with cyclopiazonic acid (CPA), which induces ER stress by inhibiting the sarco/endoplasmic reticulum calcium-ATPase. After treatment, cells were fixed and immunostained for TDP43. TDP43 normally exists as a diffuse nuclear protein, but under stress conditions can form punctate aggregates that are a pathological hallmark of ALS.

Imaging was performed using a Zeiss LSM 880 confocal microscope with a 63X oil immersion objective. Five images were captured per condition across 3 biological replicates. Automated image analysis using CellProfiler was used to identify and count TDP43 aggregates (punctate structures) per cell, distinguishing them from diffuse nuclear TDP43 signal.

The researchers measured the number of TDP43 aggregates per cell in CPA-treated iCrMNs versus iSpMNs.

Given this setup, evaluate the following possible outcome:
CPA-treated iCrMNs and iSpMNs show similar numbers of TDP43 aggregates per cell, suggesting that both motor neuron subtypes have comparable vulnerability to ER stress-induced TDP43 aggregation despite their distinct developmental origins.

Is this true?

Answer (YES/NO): NO